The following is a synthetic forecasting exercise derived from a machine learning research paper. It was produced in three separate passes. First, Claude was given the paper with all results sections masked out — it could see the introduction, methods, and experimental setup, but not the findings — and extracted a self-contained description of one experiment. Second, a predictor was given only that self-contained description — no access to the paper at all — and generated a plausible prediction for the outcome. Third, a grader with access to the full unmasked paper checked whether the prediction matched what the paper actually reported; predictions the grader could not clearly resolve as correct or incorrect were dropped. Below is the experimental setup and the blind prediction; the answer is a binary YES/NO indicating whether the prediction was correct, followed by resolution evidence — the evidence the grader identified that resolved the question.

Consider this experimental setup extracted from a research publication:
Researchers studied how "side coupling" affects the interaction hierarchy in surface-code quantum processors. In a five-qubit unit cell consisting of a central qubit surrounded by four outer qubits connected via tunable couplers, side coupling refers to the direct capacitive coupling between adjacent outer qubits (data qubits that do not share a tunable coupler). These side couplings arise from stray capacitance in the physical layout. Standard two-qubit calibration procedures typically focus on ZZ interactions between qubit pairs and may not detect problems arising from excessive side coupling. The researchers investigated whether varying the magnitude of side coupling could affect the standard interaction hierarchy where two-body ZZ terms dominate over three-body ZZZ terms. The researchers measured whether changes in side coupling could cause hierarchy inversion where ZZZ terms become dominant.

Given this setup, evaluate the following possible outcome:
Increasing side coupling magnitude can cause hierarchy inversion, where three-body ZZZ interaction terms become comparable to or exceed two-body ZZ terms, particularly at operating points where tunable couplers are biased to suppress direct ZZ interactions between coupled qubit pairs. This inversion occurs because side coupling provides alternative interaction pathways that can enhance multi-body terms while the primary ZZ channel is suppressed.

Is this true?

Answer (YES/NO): YES